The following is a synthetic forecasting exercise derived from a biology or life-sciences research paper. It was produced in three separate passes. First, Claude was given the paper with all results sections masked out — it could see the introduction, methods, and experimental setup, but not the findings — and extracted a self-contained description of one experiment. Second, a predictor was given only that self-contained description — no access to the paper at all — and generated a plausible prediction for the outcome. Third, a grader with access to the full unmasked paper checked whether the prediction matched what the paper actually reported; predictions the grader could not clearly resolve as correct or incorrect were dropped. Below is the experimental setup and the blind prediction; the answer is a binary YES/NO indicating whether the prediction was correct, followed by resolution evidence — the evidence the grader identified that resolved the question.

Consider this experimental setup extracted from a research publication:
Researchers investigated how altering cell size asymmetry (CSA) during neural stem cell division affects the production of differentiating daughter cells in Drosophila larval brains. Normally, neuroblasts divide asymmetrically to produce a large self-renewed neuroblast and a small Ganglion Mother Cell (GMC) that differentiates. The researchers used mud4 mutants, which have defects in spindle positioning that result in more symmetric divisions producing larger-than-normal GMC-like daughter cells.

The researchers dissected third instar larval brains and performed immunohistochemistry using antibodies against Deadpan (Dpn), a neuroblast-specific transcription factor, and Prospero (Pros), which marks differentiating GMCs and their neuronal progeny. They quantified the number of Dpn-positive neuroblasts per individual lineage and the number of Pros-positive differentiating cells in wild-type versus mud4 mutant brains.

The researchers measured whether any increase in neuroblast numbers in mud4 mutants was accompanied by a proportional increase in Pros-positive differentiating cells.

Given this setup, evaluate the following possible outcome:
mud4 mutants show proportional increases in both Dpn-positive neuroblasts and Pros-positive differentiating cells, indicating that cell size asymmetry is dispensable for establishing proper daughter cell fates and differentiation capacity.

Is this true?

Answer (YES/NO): NO